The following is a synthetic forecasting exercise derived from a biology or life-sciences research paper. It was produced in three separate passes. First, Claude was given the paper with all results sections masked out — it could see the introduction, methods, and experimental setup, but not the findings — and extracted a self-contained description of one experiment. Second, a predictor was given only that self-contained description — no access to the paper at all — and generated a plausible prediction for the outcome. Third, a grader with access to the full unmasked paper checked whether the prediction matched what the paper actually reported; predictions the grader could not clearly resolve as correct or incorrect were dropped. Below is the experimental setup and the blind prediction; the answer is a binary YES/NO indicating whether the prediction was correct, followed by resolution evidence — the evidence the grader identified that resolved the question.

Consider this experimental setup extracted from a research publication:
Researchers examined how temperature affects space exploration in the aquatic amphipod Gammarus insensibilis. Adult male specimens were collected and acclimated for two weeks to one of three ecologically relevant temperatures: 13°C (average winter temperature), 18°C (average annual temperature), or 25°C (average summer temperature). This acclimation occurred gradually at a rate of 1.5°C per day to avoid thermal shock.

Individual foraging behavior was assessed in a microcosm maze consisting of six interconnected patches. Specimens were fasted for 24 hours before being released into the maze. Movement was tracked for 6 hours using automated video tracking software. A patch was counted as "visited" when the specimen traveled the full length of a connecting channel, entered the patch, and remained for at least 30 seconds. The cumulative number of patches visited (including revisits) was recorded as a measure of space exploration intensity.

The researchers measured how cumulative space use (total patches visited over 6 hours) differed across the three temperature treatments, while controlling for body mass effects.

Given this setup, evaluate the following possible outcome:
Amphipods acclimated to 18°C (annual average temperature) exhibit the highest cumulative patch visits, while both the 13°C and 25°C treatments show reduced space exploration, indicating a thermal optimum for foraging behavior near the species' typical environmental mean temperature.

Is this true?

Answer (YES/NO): NO